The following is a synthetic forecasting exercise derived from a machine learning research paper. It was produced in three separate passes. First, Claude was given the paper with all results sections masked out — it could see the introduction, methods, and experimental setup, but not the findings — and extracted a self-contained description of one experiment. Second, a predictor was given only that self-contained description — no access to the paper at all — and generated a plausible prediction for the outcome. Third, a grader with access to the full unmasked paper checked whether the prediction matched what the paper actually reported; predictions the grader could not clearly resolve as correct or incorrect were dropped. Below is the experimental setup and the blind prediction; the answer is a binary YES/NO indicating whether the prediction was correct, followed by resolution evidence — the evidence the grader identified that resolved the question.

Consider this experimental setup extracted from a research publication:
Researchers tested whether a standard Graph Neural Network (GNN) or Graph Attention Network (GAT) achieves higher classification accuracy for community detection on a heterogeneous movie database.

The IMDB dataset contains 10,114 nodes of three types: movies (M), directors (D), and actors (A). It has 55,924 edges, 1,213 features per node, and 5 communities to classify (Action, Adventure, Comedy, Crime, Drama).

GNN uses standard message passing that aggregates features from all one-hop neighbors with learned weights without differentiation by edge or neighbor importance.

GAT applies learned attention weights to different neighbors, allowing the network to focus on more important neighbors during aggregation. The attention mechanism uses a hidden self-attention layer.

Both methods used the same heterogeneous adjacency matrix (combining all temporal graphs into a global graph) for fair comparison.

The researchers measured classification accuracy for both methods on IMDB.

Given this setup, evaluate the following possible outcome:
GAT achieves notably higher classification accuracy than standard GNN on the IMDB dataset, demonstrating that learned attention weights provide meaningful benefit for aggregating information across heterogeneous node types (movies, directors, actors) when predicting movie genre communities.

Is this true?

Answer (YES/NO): NO